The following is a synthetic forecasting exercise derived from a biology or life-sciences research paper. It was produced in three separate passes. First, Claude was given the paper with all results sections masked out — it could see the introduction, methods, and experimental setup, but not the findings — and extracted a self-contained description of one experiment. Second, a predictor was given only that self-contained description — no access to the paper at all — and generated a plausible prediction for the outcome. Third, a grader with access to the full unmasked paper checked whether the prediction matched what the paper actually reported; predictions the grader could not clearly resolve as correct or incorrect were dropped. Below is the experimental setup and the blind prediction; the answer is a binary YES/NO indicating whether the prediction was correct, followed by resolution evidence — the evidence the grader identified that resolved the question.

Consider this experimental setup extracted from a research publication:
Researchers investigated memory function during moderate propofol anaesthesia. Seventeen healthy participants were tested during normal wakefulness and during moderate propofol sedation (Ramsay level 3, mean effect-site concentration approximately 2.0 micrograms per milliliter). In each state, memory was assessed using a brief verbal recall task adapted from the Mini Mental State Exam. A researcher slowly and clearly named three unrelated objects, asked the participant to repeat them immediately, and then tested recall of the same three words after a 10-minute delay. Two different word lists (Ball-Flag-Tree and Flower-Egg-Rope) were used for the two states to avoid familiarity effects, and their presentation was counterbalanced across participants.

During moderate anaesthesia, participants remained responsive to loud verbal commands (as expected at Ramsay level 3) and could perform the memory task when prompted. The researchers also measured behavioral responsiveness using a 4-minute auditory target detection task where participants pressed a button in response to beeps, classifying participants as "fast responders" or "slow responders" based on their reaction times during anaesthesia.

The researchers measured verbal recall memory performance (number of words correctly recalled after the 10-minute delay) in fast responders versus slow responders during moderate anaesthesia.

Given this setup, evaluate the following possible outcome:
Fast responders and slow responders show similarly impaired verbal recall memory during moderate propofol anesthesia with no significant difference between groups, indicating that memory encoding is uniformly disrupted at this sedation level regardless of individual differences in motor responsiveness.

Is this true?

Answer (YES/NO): NO